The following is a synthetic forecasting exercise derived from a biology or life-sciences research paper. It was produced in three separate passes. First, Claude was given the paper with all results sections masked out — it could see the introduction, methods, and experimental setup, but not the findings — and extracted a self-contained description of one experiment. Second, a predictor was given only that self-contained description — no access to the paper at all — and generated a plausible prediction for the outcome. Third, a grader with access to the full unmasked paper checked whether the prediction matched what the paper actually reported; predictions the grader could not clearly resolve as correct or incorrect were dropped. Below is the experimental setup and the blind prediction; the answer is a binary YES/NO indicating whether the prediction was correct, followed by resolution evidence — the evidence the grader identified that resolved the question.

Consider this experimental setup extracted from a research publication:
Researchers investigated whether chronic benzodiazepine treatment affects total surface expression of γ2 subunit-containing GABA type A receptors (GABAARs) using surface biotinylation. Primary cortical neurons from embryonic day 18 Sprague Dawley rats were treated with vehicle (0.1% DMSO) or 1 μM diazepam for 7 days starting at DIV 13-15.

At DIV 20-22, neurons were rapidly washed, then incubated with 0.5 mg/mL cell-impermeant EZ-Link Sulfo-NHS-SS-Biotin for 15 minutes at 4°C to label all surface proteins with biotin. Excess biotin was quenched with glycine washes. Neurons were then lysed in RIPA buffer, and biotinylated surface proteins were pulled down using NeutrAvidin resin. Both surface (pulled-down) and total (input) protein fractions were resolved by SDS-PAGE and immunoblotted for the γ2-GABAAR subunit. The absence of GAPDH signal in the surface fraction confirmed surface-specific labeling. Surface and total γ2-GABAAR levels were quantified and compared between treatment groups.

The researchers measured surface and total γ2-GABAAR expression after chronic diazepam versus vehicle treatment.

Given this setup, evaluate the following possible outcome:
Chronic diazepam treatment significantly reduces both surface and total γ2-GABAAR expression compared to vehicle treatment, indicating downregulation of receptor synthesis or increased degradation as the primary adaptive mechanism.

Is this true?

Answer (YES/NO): NO